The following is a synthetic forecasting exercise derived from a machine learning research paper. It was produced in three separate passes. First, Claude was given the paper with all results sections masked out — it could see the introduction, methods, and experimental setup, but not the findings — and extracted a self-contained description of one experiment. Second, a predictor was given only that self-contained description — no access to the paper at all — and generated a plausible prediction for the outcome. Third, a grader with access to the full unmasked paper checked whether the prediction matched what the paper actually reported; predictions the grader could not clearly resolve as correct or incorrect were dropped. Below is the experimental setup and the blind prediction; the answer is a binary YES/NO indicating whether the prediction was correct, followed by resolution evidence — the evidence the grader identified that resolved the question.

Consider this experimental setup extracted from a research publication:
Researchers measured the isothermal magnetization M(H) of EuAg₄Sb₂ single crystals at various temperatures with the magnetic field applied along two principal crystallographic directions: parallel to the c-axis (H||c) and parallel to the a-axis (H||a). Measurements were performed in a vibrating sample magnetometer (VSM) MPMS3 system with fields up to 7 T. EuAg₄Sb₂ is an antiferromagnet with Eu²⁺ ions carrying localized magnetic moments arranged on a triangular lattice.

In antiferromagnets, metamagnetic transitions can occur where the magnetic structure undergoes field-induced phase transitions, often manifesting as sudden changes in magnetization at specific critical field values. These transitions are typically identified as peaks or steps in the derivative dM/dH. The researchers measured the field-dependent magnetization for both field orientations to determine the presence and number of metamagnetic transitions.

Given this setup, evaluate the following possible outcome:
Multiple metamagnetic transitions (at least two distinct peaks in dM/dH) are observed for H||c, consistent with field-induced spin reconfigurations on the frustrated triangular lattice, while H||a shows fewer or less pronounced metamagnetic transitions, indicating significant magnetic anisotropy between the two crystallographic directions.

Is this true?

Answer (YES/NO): NO